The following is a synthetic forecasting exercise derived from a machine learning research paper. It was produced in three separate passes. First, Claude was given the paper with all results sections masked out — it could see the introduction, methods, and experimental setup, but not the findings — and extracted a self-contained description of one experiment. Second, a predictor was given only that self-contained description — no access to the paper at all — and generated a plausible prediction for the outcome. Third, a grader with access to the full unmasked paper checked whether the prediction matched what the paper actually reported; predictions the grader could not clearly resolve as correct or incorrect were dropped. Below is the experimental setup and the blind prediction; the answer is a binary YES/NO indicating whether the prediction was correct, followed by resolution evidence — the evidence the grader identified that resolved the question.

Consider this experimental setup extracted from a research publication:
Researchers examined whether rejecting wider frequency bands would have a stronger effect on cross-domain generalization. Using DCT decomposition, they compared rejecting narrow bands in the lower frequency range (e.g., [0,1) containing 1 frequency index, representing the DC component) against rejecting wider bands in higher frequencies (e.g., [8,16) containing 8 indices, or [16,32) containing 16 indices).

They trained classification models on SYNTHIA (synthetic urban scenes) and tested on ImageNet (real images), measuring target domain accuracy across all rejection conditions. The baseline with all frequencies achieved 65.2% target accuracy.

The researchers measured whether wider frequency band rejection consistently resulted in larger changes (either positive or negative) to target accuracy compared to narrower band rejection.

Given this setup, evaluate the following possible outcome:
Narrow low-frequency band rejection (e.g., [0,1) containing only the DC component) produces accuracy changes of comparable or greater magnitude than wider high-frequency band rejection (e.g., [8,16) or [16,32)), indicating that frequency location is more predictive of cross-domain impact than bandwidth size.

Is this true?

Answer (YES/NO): YES